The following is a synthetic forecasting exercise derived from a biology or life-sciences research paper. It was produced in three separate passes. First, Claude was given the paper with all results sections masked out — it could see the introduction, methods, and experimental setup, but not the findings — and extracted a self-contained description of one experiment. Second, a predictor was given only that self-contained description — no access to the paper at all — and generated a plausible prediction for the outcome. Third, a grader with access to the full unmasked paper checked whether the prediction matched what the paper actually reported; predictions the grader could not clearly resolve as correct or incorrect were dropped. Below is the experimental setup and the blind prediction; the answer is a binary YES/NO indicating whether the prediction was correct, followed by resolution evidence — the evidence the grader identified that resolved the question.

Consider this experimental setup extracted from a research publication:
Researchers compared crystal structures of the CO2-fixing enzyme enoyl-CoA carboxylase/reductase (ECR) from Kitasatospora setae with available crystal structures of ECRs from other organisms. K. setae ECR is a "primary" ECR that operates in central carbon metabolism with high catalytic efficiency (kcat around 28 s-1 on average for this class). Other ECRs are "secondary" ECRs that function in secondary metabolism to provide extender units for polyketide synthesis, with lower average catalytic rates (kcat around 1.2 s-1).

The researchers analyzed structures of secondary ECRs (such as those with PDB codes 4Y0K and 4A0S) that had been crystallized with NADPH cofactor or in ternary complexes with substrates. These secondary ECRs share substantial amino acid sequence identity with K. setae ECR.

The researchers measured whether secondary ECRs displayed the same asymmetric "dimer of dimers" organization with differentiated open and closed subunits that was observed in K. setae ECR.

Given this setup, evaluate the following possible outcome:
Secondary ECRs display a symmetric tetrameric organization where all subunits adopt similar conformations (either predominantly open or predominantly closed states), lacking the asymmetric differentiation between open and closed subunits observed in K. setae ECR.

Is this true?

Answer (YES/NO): YES